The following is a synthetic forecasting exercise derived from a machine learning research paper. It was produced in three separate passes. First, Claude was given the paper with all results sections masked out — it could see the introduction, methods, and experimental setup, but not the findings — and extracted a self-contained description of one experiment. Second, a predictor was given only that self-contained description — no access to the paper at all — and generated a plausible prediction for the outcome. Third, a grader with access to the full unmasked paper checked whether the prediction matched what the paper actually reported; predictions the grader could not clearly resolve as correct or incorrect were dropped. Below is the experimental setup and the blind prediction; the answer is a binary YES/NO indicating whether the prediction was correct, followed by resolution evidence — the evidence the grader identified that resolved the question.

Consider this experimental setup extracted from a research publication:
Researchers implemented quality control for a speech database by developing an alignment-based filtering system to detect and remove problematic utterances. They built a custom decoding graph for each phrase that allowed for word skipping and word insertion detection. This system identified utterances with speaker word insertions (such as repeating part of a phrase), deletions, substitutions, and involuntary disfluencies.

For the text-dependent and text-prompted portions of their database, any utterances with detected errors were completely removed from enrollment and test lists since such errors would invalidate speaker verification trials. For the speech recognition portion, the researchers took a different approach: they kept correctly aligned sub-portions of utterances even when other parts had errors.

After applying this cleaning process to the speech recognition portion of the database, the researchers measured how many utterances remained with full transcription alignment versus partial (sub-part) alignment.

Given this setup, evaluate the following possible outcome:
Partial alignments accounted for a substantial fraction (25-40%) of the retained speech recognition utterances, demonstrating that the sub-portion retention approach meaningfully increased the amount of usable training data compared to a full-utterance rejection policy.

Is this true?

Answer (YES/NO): NO